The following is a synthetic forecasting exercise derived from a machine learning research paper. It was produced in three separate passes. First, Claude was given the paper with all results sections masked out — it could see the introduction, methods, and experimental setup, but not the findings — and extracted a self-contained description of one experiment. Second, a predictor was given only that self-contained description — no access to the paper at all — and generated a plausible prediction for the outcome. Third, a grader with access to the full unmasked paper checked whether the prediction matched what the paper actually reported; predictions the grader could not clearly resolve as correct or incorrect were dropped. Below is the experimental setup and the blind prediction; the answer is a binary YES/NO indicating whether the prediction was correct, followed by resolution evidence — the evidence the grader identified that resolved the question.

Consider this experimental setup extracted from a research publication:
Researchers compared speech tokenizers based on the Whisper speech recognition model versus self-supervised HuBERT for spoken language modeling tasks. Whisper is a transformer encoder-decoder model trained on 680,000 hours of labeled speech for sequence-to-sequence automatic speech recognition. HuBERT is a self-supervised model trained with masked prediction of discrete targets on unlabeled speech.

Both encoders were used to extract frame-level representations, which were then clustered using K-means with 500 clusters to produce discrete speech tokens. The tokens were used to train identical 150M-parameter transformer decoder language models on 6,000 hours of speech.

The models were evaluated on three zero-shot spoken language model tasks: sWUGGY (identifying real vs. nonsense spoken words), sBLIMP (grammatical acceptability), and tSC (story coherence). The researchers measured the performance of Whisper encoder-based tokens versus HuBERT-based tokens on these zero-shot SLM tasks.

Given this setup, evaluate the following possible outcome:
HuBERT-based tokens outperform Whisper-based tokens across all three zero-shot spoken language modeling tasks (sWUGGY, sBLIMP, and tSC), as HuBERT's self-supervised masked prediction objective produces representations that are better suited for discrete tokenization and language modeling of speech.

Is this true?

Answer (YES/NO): YES